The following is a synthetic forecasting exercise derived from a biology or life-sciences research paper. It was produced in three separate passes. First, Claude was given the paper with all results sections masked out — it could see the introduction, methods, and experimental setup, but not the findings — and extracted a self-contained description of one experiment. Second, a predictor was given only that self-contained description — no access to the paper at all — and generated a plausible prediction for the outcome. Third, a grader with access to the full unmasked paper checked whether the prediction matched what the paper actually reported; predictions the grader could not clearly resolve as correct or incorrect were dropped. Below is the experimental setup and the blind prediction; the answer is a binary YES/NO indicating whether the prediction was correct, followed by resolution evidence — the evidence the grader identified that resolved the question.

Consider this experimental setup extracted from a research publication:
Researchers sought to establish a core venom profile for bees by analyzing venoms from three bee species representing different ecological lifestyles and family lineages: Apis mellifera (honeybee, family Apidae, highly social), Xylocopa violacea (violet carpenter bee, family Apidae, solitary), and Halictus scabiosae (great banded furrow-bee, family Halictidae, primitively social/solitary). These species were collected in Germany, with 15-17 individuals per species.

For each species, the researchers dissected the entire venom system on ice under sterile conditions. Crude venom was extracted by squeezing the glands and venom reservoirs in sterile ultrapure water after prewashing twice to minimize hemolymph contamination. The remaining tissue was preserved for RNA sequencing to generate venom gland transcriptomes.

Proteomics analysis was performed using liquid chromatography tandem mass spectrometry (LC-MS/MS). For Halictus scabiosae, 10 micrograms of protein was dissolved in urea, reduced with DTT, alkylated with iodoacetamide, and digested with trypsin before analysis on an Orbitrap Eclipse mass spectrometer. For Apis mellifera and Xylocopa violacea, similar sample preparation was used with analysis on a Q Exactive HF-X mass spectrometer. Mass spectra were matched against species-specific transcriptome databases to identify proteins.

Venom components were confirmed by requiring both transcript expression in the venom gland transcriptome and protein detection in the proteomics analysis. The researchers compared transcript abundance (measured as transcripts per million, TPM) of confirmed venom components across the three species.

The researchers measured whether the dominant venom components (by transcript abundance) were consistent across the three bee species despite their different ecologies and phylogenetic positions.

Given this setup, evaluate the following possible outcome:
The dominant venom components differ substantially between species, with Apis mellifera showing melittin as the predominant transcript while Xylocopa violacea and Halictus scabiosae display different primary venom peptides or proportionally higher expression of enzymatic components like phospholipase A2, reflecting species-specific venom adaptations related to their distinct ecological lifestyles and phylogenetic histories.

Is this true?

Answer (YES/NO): NO